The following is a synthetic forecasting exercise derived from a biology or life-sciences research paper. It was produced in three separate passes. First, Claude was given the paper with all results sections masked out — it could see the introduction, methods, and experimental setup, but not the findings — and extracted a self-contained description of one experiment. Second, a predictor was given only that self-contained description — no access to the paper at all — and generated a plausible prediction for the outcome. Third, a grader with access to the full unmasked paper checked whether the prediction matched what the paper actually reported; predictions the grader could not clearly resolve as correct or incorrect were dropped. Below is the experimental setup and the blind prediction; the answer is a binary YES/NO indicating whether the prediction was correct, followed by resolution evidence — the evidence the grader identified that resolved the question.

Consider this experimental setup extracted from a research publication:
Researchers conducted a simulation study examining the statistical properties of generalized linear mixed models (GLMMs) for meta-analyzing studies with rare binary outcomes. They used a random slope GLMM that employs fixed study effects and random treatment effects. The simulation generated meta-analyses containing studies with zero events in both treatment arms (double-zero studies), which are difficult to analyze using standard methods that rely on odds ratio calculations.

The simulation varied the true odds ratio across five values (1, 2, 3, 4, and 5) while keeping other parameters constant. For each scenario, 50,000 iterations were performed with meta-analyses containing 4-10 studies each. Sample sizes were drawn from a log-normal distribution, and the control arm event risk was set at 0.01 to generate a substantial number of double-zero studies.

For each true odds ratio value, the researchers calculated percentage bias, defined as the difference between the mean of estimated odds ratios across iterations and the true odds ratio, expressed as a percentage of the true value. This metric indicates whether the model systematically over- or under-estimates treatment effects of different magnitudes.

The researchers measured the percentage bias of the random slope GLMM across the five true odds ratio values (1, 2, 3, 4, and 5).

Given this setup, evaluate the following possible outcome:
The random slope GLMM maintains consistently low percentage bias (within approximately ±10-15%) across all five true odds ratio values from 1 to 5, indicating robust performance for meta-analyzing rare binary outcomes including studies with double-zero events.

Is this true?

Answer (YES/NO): NO